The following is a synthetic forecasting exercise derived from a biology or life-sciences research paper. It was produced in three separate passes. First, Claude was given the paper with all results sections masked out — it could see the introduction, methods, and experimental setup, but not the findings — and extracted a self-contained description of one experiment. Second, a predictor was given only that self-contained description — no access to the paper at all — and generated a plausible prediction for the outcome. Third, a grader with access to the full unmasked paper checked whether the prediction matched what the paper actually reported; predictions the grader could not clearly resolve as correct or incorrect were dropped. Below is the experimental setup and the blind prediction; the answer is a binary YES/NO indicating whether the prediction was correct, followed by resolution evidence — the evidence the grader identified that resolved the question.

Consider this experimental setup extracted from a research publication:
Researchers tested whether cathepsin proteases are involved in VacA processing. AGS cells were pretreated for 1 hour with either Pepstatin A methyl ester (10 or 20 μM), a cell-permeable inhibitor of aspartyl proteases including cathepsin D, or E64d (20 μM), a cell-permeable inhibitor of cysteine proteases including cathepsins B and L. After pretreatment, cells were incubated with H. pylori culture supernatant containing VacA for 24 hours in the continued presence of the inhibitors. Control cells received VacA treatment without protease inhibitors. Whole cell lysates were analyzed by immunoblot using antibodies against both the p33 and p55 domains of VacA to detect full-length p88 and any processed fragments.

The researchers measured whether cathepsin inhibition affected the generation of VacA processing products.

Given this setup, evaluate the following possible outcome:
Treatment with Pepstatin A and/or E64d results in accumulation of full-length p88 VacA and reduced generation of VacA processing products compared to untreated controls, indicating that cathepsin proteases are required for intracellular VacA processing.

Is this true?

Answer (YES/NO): NO